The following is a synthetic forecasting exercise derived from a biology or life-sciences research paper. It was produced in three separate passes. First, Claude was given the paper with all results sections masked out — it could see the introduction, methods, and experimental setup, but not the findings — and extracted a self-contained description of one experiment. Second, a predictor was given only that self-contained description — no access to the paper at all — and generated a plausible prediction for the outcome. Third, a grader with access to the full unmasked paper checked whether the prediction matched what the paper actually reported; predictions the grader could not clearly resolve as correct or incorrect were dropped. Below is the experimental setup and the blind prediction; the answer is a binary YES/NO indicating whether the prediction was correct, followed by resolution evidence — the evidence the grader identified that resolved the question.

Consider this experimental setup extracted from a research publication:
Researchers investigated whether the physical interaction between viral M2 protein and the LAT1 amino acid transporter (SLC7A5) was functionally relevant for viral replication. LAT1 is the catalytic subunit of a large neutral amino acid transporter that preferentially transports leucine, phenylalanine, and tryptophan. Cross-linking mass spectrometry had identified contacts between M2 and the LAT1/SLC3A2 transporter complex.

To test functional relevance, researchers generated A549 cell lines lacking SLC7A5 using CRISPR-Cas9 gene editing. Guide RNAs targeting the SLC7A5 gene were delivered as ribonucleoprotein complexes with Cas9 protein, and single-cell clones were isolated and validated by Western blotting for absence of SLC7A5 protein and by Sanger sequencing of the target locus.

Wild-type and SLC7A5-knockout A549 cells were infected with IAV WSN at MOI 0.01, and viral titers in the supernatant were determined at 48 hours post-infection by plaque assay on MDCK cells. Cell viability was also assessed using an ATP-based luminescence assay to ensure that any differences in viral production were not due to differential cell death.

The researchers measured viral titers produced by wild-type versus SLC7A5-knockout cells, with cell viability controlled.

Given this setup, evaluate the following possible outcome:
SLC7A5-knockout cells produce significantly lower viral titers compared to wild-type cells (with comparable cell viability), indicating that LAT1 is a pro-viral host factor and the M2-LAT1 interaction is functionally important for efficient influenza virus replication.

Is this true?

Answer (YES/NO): NO